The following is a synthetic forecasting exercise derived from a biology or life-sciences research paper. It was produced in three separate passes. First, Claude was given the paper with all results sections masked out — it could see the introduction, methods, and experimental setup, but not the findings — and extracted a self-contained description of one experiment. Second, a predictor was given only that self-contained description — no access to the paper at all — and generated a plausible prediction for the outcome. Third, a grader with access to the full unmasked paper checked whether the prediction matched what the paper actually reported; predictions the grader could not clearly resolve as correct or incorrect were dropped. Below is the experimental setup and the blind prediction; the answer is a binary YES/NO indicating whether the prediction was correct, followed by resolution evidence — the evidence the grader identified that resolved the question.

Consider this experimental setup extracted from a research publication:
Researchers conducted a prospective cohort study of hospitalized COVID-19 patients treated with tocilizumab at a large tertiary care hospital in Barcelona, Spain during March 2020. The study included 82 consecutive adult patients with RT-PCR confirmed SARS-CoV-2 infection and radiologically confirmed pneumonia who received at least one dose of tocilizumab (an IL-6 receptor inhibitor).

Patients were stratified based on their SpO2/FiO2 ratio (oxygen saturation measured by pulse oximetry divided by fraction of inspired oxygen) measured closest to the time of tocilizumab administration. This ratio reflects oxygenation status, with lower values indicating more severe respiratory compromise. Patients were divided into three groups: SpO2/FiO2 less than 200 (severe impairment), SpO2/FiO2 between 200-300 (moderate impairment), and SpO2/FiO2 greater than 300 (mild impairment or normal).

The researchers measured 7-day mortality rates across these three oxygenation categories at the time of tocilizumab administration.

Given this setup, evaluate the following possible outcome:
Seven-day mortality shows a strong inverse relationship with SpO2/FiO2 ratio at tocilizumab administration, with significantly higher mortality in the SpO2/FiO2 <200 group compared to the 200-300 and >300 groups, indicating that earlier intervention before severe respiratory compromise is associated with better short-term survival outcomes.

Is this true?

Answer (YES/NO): YES